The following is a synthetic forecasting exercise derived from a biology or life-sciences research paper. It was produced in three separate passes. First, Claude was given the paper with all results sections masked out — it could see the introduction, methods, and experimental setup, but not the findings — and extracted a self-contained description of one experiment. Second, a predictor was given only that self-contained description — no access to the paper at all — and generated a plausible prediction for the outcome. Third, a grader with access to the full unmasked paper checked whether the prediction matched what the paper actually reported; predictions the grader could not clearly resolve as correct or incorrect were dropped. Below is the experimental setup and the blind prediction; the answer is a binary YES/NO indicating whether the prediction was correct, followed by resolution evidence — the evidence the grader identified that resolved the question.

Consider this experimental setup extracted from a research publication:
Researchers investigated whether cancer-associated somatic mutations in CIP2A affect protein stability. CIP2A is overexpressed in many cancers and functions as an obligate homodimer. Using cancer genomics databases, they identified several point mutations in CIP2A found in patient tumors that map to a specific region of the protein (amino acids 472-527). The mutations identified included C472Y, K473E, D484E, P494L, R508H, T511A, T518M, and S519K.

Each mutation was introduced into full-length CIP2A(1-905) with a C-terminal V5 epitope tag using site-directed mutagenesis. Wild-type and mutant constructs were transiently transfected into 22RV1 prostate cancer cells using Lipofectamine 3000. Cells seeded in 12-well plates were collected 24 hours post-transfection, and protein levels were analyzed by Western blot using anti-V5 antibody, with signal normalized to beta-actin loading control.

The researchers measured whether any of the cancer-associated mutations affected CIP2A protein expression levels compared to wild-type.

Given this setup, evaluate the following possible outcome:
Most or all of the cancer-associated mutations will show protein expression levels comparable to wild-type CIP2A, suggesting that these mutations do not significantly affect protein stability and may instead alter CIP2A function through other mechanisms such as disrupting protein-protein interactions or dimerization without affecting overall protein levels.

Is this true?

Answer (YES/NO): NO